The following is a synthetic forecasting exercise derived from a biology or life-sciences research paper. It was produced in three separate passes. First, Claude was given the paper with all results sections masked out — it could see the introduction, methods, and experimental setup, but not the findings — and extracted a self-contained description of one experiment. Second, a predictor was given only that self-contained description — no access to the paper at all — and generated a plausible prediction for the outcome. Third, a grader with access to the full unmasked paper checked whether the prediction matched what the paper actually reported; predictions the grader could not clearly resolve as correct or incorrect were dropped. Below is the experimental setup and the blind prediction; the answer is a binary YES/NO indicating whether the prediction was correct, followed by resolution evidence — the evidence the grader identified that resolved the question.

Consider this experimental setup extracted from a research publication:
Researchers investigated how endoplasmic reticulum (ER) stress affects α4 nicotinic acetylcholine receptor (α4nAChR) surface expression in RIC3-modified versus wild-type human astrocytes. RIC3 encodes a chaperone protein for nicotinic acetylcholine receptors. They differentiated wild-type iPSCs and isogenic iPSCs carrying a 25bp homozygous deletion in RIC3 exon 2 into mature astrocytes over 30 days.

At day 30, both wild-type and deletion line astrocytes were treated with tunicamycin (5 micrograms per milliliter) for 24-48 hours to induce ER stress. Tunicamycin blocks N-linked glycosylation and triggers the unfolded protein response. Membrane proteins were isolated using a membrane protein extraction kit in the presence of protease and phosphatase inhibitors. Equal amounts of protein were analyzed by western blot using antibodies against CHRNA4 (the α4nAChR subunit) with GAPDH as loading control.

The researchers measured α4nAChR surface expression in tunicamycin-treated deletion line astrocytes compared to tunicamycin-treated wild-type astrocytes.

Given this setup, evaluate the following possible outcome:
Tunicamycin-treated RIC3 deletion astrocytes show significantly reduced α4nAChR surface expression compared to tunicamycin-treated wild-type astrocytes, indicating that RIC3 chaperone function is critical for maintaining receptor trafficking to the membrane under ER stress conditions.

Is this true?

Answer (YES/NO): NO